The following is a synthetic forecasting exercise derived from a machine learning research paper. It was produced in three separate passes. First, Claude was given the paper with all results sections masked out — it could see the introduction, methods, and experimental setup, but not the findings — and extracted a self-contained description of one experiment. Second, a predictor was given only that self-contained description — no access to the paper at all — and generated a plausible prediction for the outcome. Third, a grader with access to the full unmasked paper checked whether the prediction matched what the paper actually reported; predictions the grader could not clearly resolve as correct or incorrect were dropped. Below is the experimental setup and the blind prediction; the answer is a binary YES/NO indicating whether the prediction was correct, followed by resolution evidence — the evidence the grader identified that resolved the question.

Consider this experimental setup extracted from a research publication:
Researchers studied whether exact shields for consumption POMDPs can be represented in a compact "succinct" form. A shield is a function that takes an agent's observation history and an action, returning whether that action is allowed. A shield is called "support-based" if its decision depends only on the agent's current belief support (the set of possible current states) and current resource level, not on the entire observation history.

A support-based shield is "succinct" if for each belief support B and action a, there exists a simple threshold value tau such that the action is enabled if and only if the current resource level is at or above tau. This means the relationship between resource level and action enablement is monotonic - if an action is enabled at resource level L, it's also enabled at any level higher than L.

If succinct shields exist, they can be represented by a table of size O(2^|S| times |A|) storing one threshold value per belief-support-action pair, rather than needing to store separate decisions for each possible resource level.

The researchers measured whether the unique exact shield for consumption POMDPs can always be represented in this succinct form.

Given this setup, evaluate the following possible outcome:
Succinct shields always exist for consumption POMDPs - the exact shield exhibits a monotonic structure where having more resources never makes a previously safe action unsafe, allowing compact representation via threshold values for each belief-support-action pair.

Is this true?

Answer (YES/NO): YES